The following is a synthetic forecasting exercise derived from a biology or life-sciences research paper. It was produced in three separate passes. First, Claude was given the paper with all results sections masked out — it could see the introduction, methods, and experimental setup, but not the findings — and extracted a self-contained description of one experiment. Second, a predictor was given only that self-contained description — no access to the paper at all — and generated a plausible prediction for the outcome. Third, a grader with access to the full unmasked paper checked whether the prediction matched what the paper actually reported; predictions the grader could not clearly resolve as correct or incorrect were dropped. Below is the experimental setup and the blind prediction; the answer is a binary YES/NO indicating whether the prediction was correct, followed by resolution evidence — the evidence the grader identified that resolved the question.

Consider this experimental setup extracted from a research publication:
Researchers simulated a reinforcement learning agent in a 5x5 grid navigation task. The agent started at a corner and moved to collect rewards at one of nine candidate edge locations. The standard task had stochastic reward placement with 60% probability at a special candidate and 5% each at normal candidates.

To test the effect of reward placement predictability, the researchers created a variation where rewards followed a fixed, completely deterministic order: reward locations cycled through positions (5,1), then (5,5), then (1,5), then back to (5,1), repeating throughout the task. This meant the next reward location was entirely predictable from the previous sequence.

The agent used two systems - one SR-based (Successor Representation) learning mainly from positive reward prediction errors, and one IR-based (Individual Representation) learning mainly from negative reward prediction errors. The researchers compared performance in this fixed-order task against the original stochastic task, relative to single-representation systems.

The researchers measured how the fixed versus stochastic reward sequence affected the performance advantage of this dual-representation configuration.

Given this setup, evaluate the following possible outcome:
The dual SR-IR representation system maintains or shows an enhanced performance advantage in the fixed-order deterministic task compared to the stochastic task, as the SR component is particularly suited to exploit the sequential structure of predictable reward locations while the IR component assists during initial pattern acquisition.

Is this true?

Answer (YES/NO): NO